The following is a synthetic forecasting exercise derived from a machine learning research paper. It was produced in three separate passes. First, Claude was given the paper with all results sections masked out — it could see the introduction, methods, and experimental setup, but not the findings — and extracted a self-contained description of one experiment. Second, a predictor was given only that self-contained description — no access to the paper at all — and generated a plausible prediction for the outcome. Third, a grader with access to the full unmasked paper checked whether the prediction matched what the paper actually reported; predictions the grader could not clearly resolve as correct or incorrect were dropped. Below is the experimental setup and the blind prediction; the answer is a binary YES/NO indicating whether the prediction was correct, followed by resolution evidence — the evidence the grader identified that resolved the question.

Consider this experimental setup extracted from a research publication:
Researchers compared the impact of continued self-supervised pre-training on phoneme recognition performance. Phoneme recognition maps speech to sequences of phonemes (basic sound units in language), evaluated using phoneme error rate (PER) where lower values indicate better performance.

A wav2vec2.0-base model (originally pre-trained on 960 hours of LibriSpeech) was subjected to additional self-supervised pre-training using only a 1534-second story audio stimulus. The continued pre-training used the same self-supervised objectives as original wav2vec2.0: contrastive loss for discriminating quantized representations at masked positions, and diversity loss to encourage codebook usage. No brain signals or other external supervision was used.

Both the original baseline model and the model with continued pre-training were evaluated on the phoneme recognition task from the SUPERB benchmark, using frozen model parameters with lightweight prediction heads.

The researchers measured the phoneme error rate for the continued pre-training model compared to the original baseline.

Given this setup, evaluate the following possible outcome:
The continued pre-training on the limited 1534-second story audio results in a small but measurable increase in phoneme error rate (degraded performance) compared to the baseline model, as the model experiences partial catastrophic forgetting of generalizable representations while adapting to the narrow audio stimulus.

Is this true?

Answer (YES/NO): YES